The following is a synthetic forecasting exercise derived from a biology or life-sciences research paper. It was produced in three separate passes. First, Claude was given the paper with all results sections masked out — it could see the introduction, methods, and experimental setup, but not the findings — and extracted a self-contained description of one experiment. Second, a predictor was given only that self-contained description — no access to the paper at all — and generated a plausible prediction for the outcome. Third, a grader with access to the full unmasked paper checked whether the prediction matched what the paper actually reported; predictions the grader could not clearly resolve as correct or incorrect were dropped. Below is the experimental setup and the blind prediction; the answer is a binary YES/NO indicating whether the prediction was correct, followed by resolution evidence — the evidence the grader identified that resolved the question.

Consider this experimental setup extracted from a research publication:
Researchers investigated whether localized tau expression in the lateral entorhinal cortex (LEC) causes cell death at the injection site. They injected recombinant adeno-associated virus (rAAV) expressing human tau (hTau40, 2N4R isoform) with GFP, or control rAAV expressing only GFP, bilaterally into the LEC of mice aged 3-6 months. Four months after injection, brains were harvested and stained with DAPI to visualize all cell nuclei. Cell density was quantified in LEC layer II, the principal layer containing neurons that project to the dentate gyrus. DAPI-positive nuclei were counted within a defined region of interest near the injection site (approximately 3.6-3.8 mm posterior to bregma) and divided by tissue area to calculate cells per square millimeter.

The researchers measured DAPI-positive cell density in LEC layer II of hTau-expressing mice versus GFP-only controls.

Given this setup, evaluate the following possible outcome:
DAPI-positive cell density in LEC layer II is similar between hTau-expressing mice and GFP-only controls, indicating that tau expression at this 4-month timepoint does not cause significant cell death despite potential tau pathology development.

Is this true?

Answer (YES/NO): YES